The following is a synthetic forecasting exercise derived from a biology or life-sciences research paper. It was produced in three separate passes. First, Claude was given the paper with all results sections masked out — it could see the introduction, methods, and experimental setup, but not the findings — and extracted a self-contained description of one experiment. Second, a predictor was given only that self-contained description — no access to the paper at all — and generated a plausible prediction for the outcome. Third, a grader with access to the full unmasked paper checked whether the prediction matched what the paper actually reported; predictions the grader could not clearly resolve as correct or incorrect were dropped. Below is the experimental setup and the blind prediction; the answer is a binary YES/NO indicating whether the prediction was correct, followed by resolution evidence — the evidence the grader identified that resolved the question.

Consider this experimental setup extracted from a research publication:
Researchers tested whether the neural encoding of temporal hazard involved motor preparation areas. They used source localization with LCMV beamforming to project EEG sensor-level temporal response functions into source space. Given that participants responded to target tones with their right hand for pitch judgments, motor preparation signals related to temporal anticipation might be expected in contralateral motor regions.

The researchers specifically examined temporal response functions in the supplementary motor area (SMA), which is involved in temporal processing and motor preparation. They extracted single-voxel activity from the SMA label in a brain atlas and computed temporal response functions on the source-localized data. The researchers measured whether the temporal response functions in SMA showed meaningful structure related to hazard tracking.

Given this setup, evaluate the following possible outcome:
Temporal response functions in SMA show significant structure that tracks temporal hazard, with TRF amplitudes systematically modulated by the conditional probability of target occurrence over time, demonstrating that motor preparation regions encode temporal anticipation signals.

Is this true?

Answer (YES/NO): YES